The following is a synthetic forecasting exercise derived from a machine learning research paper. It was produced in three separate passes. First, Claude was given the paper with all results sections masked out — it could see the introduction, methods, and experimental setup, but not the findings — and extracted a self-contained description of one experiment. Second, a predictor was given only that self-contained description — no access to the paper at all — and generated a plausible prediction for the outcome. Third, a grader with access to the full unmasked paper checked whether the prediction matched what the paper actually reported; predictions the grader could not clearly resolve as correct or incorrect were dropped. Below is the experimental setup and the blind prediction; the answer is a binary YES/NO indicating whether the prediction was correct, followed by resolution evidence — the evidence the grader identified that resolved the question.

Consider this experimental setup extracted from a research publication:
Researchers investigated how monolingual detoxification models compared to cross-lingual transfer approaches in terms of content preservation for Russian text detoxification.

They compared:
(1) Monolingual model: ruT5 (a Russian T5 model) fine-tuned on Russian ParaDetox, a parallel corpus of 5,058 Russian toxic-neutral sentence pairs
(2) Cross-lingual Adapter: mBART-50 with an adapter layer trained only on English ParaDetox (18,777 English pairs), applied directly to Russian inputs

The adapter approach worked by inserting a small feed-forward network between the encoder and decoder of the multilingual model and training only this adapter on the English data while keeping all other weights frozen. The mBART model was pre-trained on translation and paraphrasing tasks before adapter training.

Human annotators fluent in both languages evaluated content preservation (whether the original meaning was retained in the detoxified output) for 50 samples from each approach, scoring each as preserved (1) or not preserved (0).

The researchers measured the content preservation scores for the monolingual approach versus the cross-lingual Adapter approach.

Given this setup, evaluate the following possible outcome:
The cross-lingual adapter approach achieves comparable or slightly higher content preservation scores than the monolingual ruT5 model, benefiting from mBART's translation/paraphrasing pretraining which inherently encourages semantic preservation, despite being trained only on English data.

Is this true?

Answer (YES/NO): NO